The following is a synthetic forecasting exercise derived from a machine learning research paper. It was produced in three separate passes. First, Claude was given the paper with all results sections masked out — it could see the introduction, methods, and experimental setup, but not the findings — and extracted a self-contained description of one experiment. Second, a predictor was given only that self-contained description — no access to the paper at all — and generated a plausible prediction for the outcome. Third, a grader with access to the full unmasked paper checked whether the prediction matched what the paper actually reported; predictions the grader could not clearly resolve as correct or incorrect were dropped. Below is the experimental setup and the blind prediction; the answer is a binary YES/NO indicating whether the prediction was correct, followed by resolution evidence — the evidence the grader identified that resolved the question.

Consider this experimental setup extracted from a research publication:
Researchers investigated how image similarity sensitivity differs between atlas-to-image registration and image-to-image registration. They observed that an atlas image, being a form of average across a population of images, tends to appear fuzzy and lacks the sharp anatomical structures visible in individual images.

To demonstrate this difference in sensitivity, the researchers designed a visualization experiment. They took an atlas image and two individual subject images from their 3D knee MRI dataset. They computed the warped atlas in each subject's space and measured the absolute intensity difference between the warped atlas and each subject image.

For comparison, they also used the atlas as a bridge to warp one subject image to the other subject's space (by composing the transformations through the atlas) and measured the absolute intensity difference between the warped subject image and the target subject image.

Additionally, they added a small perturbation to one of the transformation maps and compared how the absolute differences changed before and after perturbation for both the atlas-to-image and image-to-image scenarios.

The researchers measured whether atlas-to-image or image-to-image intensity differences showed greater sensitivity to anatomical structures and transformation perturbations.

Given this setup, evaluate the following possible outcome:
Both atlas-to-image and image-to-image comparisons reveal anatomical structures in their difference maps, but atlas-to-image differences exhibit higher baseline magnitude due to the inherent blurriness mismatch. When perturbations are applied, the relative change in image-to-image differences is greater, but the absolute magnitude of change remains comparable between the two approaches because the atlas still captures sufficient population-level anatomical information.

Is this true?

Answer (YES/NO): NO